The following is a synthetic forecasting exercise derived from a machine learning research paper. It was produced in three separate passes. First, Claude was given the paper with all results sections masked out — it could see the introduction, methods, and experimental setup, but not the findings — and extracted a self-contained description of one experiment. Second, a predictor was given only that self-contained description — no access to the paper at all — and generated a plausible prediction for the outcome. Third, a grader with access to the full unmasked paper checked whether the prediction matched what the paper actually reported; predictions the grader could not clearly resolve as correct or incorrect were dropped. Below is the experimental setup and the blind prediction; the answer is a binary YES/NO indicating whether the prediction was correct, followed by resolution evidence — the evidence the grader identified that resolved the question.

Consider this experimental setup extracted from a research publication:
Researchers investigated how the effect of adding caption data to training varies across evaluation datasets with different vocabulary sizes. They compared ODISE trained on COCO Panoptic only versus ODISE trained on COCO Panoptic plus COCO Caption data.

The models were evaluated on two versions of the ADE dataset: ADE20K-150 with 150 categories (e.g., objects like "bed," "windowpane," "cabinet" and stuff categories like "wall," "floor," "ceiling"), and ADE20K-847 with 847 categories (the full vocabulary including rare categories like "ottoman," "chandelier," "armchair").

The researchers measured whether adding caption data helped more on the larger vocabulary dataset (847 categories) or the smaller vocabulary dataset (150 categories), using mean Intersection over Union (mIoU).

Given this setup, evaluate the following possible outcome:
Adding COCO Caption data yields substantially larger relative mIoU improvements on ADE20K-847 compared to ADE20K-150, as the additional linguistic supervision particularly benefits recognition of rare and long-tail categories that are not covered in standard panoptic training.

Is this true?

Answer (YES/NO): NO